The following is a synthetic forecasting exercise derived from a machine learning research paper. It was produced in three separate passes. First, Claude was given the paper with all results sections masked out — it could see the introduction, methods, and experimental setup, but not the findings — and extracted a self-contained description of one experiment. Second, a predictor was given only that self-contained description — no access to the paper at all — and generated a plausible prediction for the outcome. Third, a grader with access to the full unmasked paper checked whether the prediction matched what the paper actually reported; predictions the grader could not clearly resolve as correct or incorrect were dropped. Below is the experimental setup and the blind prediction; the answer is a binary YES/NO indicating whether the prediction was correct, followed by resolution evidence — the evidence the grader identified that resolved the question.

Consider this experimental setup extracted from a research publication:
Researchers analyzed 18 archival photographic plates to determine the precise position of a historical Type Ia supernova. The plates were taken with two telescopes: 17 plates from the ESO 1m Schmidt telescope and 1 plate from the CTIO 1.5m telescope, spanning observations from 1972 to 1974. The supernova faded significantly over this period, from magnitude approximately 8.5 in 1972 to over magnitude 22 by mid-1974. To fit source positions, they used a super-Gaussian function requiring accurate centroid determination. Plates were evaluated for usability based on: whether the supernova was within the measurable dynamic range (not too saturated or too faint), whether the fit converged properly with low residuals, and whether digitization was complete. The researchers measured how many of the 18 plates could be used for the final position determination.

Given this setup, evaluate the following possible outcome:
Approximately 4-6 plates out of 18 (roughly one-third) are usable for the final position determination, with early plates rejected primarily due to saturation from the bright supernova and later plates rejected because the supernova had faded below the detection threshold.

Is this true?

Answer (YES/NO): NO